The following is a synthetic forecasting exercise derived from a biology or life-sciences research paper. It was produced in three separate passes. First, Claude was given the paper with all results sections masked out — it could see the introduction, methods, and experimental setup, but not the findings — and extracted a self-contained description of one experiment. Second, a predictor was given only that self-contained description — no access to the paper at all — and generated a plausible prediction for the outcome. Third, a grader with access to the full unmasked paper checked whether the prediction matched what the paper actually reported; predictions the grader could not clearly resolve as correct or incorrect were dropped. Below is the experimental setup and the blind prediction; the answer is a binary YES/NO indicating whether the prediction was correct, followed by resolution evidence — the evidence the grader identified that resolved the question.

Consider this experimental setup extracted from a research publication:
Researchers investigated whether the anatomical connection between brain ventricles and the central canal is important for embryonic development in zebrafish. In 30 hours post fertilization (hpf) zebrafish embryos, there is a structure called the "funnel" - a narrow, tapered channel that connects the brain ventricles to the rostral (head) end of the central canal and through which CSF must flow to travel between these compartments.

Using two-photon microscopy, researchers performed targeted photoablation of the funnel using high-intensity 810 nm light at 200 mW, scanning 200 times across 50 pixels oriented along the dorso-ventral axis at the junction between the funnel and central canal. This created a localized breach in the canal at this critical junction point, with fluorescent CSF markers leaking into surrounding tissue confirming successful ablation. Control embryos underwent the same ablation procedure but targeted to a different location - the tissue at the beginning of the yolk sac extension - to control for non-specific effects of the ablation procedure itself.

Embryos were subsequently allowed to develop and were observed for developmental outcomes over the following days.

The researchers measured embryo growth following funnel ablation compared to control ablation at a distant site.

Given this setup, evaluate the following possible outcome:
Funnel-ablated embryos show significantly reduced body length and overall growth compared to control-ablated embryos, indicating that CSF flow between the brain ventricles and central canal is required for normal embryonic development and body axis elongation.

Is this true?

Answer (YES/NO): YES